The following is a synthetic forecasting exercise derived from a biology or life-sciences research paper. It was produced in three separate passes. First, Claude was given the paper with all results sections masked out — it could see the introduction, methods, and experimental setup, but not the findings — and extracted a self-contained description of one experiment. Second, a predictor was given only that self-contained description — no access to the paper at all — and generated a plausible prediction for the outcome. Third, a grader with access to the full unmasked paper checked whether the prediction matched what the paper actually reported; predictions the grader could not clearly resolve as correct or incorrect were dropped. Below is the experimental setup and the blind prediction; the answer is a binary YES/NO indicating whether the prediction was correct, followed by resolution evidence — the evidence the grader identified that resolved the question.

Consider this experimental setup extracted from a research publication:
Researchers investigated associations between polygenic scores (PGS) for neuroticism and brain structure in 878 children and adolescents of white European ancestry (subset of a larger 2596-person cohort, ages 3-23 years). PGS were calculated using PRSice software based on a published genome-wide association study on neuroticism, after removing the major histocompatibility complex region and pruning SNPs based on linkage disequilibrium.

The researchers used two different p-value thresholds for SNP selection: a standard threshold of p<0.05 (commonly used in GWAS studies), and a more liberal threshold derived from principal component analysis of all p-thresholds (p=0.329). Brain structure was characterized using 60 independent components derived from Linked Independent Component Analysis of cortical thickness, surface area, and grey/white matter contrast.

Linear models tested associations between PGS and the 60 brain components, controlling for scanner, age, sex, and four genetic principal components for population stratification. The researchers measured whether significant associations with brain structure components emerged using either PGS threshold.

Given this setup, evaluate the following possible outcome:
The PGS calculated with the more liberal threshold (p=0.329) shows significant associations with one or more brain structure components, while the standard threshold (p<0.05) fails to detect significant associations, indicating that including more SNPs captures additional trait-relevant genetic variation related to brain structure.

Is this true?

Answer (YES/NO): NO